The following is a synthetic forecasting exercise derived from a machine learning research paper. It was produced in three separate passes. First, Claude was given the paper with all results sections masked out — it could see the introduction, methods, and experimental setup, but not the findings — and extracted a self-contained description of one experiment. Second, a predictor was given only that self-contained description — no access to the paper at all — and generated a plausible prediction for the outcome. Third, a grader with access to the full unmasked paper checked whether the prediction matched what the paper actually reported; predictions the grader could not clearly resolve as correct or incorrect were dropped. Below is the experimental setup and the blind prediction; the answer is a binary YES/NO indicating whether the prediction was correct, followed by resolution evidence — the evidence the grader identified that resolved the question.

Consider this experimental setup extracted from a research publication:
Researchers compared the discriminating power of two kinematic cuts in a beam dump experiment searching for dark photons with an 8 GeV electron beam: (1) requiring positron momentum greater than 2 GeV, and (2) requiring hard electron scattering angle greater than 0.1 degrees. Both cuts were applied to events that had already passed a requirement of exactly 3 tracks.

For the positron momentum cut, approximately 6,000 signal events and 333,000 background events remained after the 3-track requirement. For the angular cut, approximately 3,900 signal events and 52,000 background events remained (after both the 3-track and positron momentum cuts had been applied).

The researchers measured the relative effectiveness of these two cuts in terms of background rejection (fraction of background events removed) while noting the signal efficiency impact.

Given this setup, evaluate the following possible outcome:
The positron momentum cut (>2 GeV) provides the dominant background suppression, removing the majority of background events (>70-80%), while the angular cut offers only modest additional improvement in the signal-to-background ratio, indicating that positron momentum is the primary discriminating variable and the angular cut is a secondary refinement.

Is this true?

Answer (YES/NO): YES